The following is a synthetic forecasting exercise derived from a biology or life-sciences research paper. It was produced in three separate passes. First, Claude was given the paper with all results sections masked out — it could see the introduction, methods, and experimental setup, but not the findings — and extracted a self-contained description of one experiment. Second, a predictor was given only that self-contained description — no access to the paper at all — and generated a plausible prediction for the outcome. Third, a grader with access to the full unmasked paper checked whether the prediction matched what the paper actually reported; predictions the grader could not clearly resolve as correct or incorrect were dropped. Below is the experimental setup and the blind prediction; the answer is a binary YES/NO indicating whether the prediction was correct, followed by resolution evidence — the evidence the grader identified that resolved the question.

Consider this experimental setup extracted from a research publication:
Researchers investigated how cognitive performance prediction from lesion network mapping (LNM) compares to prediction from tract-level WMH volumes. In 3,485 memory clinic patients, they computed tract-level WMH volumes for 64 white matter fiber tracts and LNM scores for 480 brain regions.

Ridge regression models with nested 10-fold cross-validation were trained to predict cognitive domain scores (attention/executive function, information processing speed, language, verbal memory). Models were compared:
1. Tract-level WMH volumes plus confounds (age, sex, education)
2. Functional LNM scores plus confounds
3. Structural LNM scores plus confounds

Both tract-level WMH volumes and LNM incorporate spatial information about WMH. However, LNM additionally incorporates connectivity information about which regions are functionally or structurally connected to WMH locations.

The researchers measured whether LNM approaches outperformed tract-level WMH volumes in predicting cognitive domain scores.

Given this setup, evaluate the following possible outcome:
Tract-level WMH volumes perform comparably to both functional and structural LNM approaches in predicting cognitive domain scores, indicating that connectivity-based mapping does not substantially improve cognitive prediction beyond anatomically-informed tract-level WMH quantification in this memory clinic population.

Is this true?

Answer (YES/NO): NO